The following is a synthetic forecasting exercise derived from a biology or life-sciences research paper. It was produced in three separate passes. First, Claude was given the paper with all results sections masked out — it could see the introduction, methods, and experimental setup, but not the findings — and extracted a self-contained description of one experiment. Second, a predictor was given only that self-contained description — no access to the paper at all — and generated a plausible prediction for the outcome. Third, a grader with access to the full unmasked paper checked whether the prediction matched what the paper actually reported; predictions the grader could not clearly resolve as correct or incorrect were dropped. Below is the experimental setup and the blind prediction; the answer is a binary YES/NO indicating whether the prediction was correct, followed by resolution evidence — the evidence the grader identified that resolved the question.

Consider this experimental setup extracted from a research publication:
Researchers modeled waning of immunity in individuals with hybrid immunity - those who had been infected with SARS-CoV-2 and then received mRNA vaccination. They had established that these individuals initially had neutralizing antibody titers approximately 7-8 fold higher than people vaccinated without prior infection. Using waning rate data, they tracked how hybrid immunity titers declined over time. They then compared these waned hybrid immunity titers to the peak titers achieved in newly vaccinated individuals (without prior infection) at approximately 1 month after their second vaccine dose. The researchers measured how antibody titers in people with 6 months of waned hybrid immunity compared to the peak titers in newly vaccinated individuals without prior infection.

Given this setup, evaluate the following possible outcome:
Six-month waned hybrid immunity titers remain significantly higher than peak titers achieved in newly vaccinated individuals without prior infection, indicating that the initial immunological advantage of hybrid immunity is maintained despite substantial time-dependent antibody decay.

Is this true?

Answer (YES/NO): NO